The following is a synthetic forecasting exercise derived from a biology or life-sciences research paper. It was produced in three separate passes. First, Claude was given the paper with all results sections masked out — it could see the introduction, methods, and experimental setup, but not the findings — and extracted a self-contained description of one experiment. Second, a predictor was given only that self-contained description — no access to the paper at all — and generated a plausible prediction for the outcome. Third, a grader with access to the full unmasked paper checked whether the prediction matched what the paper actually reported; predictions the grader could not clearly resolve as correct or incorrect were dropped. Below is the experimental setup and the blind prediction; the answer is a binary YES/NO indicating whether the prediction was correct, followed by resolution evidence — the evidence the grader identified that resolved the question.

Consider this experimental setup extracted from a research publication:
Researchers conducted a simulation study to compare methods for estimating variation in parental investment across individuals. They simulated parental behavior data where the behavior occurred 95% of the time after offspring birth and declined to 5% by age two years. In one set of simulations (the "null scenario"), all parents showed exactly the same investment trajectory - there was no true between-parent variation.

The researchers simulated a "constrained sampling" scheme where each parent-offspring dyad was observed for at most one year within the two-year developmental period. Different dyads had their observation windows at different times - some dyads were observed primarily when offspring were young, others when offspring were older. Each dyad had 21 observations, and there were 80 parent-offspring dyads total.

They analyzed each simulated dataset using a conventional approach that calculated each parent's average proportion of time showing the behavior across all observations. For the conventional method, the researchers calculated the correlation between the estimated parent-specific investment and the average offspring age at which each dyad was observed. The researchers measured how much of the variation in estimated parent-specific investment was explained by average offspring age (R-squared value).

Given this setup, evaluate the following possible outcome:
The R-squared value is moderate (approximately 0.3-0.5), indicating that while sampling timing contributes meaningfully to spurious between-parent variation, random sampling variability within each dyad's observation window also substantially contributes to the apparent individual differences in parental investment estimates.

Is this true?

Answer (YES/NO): NO